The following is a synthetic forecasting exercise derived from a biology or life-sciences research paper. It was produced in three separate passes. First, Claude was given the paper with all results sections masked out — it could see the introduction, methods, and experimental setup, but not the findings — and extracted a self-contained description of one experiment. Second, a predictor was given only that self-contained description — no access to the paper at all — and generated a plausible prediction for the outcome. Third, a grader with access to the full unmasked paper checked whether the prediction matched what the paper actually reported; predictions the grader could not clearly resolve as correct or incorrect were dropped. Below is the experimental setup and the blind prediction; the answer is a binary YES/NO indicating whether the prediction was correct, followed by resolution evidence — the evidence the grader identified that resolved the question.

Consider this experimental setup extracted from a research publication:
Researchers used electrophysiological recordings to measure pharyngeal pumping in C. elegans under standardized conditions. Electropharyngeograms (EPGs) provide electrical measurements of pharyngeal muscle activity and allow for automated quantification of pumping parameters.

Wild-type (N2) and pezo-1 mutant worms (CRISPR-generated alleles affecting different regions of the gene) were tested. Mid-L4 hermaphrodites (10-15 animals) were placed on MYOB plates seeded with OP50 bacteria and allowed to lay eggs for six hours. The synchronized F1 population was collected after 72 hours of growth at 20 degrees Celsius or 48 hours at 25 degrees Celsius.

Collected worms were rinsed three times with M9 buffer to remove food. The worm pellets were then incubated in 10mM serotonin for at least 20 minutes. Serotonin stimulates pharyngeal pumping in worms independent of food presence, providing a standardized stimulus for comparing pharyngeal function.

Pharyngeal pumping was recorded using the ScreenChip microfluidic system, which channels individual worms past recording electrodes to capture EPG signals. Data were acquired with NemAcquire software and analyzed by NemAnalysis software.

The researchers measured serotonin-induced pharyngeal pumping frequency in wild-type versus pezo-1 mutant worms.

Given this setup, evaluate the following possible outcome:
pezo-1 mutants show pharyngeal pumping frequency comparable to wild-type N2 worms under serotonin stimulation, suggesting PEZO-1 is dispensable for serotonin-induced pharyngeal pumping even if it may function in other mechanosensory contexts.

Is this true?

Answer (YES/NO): YES